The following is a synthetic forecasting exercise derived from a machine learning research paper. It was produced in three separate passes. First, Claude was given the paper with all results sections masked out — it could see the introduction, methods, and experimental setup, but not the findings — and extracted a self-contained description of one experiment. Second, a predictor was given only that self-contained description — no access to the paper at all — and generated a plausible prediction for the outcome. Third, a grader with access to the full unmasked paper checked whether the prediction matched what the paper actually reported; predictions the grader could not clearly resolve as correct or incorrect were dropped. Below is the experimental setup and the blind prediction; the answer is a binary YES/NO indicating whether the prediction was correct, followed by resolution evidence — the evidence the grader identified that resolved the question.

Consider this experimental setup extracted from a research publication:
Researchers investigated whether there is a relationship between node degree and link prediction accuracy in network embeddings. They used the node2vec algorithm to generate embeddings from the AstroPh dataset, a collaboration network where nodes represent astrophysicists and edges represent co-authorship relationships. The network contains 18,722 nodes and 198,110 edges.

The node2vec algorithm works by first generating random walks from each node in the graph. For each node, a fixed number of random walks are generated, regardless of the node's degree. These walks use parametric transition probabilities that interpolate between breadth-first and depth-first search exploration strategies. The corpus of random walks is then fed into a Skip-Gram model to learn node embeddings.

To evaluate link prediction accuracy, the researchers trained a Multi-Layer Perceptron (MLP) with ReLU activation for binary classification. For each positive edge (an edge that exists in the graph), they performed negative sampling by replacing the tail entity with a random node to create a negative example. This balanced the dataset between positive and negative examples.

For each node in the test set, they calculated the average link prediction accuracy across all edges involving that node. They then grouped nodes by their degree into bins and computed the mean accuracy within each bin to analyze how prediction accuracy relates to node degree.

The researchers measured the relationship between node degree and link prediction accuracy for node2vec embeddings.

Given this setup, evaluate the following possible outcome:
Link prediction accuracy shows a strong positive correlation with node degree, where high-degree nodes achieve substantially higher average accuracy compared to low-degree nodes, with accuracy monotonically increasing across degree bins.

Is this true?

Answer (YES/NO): NO